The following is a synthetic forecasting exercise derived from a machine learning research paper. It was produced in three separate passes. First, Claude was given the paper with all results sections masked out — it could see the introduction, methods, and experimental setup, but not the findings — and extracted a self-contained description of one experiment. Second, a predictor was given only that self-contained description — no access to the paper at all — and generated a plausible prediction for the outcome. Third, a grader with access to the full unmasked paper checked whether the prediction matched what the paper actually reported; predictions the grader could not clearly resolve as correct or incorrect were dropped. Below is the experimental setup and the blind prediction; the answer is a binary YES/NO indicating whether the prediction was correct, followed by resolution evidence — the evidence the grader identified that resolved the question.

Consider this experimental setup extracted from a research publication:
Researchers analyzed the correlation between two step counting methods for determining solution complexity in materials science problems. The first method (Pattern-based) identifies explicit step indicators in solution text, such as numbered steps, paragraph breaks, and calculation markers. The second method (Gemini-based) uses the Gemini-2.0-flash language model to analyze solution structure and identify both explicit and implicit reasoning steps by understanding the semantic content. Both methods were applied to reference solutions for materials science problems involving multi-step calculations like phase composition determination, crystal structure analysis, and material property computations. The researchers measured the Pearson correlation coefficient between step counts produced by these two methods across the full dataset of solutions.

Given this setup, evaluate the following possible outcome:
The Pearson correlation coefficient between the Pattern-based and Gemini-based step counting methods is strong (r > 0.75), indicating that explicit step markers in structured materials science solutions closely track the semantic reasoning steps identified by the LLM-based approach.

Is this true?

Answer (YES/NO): NO